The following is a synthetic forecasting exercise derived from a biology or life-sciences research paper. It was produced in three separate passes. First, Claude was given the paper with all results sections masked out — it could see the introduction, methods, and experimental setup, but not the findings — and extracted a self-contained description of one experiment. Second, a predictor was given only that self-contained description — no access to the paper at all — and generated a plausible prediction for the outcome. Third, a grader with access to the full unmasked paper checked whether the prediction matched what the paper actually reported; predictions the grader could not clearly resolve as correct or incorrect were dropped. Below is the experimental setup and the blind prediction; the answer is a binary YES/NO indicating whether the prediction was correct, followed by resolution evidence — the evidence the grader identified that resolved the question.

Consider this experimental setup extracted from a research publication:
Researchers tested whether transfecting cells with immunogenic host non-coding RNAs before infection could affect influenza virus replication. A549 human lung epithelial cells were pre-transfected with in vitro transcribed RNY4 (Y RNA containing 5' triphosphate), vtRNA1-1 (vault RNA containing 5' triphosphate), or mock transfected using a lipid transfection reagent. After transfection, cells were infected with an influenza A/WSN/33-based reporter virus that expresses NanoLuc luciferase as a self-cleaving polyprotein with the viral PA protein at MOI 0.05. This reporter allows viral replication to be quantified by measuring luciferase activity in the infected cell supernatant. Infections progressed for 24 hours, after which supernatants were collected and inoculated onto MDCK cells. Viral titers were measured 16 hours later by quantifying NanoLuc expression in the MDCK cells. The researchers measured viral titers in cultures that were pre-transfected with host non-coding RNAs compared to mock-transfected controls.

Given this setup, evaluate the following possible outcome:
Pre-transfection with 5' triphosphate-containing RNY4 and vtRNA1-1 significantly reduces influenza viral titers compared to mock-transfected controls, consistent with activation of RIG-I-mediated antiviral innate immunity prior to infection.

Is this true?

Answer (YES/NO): YES